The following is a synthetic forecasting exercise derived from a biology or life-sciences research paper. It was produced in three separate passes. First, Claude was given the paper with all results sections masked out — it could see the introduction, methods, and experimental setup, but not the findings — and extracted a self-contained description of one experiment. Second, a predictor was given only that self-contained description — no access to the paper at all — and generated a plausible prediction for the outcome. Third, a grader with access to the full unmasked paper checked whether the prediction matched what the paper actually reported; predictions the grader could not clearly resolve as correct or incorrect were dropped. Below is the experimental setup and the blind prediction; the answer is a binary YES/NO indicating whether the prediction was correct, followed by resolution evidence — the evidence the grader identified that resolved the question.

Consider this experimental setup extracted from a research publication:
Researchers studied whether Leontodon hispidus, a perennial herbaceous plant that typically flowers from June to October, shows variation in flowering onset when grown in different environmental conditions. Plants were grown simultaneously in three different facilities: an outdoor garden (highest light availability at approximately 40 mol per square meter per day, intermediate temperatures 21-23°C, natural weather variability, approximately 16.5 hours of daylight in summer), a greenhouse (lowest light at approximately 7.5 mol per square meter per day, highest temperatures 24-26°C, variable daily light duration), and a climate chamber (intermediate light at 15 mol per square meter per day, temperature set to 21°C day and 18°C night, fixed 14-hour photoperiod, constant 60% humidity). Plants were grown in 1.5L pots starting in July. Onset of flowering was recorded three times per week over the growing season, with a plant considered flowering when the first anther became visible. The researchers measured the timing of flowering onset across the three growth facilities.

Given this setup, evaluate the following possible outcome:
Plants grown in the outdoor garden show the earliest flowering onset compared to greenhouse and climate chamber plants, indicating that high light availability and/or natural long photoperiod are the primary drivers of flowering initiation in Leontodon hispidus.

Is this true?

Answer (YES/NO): NO